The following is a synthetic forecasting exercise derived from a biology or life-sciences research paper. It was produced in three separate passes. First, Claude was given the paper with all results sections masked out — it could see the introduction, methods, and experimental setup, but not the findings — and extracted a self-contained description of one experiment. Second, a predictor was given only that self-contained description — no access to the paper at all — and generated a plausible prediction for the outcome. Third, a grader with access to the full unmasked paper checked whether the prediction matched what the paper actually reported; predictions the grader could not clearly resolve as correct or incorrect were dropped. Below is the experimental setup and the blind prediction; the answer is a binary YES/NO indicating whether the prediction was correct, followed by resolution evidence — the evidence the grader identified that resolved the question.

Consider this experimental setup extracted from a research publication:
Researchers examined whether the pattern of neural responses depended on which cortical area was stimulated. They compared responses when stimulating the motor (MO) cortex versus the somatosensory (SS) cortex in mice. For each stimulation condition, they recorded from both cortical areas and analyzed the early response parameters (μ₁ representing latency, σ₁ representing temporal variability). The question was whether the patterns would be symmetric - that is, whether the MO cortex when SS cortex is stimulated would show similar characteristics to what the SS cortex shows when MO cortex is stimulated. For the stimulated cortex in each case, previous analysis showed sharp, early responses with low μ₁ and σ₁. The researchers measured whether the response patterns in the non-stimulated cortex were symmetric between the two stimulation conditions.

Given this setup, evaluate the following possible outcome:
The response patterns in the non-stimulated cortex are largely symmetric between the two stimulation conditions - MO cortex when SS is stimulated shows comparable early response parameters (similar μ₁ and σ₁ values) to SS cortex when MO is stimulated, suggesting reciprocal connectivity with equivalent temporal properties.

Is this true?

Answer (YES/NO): YES